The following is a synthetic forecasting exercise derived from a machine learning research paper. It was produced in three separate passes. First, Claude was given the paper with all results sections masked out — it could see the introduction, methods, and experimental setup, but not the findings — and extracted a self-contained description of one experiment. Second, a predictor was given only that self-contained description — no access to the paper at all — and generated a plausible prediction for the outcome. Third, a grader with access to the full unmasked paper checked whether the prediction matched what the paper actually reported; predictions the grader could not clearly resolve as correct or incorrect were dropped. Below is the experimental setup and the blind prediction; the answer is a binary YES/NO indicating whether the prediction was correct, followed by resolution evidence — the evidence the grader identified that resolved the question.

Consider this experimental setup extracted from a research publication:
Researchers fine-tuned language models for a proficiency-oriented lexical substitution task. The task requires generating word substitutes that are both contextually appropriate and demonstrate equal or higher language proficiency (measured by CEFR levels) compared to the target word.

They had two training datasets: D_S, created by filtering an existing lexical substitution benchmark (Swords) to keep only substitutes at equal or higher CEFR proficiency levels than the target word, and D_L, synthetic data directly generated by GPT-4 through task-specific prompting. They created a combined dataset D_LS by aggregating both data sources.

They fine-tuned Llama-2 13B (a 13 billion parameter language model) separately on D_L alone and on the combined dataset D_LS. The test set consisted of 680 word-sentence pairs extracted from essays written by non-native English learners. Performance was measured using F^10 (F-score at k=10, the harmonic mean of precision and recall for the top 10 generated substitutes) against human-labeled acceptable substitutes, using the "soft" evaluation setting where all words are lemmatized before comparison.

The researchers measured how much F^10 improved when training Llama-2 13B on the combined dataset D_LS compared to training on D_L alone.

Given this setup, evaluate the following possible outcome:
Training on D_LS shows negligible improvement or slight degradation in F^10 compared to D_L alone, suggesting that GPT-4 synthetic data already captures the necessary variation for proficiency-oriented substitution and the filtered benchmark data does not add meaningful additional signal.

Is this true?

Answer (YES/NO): NO